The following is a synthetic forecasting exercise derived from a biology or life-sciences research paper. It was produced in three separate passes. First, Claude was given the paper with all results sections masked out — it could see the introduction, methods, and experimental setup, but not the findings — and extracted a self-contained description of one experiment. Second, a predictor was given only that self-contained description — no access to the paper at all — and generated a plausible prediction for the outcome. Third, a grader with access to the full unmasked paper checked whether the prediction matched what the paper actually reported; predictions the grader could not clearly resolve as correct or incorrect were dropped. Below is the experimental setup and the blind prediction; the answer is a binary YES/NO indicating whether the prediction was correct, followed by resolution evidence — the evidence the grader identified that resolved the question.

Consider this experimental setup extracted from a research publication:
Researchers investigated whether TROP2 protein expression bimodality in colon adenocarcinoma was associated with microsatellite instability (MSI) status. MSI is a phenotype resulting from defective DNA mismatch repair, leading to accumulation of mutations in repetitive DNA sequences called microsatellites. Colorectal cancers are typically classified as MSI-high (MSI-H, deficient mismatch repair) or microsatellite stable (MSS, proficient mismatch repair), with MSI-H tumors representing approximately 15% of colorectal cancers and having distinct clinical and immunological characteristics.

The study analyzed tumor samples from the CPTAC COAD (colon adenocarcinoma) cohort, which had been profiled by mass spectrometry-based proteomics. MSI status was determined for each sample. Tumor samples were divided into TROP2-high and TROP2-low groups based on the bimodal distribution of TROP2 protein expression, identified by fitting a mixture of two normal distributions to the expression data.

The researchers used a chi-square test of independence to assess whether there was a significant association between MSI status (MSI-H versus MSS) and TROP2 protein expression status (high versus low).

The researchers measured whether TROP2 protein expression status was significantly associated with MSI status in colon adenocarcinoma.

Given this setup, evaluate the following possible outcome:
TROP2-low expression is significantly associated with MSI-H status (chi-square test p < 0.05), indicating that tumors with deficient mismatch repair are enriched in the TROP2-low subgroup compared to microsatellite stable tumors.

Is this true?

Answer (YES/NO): NO